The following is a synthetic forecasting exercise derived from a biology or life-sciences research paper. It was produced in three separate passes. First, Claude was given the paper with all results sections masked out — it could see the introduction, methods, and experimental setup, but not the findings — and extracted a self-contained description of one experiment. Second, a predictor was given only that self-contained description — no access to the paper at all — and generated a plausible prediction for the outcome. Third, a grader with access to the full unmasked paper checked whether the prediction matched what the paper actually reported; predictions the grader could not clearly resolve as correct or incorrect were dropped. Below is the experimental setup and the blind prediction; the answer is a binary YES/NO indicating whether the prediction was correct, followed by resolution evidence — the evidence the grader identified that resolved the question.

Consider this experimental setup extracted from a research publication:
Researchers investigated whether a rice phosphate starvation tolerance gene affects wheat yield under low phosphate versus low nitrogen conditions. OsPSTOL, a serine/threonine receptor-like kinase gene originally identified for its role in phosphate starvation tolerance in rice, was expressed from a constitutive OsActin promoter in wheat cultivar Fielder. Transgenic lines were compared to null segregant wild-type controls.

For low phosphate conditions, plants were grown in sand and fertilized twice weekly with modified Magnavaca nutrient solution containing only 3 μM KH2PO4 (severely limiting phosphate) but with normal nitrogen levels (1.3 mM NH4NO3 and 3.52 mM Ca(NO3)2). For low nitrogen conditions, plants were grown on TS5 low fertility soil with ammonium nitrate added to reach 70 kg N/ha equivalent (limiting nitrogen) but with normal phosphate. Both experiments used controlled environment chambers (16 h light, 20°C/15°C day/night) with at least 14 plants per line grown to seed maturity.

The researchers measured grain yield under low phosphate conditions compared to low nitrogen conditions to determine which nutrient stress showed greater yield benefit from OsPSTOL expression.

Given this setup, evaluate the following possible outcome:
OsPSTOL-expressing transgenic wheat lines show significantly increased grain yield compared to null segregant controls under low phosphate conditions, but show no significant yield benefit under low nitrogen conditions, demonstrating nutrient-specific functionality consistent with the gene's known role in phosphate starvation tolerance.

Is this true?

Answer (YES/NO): NO